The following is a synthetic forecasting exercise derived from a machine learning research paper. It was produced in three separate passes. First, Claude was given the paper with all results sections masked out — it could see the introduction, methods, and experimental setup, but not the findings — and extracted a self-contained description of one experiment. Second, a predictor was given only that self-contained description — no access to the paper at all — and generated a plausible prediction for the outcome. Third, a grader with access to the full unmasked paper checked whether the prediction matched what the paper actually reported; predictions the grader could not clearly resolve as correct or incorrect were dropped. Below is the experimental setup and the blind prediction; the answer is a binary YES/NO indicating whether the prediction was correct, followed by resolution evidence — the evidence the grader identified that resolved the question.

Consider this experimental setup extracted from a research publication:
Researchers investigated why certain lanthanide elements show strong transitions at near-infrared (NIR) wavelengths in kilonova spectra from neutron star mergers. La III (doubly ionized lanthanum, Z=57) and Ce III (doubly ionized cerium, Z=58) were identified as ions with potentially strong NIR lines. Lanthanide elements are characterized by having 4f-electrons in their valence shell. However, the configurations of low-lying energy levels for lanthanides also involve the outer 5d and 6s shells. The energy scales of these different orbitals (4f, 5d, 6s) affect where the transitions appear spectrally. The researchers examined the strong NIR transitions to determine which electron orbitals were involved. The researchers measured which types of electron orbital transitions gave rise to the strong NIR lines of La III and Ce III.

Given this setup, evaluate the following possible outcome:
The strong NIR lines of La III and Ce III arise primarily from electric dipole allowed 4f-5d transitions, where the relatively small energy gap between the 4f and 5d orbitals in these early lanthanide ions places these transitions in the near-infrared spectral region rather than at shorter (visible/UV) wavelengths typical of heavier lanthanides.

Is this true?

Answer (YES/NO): YES